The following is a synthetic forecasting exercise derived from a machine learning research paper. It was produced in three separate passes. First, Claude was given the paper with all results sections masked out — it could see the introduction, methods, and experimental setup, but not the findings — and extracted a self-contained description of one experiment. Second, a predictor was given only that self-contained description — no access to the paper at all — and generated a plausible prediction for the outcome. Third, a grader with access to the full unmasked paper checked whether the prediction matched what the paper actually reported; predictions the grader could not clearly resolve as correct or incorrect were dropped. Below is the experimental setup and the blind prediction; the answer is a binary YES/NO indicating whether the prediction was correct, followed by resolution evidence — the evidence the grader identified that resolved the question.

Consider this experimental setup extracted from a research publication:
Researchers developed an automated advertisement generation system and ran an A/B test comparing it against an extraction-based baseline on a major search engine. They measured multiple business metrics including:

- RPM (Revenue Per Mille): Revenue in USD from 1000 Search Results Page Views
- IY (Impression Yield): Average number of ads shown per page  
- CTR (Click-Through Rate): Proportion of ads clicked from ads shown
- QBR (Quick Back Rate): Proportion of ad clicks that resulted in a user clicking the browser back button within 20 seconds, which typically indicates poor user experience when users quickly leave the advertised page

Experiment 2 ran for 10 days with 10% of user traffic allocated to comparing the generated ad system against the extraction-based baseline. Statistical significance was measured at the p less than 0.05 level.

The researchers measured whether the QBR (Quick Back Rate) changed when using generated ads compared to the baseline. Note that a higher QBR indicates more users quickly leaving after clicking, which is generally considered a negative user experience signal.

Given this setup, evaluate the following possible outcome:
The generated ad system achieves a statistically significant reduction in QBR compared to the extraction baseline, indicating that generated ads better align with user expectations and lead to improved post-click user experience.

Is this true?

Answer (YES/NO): NO